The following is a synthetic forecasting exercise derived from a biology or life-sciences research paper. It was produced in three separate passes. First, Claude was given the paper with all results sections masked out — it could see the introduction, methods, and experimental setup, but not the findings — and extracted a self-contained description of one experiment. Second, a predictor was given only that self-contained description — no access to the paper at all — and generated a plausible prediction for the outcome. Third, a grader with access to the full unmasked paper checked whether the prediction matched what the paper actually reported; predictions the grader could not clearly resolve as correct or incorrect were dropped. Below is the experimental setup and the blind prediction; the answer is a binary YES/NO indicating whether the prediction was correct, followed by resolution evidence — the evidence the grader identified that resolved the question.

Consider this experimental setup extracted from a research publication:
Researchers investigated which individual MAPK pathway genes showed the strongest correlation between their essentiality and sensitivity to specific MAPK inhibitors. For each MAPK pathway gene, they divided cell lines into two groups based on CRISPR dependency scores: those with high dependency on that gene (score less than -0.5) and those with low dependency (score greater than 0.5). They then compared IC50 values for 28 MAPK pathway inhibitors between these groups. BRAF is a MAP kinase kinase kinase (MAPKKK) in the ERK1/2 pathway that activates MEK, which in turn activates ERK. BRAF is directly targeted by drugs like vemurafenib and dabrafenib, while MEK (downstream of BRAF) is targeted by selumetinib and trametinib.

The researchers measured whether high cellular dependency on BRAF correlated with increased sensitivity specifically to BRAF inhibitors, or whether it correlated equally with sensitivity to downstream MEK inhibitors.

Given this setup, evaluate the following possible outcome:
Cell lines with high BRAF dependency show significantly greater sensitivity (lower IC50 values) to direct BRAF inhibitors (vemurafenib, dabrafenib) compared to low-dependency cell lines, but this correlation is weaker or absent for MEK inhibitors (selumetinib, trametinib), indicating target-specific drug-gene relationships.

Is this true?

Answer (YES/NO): NO